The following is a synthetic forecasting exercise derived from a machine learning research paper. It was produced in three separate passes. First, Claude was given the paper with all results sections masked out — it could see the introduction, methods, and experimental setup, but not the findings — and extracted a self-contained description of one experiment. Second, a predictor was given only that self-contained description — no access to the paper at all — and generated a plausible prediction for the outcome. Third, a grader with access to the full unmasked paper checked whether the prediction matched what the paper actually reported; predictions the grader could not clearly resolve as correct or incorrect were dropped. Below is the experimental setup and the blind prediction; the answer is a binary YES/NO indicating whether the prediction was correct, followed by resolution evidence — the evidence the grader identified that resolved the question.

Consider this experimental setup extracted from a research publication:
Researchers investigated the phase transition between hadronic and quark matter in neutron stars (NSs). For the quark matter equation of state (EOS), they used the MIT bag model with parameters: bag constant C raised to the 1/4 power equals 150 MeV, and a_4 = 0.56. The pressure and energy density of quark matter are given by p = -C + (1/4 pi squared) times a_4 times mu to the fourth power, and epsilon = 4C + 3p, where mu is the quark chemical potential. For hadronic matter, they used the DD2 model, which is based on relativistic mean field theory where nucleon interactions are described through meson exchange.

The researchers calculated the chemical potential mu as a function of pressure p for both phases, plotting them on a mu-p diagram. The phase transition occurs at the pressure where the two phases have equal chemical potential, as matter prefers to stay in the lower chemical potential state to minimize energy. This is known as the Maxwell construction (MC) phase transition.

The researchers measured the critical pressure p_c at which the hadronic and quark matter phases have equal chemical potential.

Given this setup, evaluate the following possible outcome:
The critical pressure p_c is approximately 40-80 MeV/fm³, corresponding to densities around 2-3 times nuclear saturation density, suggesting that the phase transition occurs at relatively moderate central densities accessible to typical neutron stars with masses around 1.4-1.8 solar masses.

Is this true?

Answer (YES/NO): YES